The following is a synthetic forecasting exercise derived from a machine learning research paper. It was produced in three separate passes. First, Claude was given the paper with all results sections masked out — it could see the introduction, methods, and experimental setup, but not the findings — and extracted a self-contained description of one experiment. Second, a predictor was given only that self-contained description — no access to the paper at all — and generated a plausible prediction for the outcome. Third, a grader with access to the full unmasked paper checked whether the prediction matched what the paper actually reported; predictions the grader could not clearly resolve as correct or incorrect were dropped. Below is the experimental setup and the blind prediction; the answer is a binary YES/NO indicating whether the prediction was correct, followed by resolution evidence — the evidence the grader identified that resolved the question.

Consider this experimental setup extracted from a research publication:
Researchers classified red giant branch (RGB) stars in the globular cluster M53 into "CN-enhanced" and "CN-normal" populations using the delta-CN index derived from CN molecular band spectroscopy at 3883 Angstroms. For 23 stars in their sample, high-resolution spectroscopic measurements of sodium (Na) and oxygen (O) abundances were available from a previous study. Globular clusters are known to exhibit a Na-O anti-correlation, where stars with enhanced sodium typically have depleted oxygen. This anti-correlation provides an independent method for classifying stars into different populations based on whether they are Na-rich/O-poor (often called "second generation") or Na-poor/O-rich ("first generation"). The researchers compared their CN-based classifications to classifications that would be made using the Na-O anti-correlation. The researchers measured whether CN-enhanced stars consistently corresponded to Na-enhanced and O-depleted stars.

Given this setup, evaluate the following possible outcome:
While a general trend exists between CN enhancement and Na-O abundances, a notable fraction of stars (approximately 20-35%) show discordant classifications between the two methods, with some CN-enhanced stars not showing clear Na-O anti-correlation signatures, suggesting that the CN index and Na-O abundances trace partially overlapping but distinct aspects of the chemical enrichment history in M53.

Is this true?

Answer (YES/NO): NO